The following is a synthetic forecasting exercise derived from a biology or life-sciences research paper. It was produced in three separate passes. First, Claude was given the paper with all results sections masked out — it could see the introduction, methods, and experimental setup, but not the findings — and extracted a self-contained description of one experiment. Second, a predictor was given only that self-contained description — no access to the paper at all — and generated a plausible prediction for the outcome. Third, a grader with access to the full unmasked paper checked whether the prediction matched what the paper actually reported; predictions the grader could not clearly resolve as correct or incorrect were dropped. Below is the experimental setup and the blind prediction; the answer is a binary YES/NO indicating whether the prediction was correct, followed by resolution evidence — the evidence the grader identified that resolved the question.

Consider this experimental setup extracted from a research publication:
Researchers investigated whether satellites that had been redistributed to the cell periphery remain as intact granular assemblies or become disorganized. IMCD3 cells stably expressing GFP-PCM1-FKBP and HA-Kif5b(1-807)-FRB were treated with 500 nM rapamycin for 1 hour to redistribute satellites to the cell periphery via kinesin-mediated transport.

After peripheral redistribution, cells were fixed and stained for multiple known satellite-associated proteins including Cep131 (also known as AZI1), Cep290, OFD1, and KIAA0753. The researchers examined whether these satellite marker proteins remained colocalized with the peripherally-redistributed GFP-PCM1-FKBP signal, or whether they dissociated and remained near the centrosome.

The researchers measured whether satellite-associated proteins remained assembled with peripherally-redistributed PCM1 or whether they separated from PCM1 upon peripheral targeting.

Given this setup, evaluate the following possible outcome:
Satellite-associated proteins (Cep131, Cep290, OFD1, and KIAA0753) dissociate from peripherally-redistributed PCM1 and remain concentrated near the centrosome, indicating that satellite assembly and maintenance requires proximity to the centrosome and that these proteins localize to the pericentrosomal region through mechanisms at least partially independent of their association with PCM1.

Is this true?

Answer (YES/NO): NO